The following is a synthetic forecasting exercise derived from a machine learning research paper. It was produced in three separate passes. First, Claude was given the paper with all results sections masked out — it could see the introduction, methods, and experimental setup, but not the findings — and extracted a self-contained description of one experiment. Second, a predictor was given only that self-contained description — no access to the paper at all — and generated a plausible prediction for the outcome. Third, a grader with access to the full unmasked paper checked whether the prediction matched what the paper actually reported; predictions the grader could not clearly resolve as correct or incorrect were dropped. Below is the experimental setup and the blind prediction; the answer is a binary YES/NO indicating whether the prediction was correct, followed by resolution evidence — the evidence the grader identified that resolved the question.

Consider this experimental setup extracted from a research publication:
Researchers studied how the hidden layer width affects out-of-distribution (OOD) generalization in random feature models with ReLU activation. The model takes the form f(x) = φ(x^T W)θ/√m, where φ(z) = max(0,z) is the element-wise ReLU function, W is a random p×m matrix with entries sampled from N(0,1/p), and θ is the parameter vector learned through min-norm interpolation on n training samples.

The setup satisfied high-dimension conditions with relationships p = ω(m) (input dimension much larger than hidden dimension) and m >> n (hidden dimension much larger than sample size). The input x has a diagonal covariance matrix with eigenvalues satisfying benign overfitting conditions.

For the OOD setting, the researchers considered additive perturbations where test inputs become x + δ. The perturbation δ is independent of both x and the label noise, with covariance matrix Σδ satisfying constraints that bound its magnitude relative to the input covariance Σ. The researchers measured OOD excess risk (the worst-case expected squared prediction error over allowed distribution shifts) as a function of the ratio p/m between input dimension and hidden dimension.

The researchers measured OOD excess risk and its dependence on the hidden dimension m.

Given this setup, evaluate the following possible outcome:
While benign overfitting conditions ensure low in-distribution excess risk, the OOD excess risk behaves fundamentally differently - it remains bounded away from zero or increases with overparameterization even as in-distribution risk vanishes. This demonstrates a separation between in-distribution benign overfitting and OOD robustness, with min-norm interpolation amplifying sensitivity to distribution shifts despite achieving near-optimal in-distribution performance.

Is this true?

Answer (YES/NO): NO